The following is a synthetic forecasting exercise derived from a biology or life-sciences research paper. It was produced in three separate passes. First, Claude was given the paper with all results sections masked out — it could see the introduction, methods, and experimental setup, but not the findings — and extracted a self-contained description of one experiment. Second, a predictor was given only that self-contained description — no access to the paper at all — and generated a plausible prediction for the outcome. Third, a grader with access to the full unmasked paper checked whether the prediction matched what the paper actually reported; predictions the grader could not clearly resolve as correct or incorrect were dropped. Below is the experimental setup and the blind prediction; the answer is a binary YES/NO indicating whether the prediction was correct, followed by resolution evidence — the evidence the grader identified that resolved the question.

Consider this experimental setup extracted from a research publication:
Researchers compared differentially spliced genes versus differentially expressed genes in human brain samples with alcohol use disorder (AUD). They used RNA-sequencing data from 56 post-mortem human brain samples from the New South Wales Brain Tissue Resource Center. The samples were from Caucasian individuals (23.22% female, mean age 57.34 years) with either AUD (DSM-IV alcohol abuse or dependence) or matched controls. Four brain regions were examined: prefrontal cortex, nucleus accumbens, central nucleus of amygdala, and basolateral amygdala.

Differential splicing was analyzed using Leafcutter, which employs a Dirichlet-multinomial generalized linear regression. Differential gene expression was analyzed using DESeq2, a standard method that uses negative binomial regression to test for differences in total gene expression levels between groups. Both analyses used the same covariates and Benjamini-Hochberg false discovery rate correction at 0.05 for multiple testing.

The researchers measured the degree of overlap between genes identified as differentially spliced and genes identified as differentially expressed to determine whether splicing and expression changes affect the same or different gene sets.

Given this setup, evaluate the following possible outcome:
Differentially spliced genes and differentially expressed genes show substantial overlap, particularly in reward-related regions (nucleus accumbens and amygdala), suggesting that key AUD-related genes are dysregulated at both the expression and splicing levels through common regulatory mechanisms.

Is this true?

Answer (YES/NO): NO